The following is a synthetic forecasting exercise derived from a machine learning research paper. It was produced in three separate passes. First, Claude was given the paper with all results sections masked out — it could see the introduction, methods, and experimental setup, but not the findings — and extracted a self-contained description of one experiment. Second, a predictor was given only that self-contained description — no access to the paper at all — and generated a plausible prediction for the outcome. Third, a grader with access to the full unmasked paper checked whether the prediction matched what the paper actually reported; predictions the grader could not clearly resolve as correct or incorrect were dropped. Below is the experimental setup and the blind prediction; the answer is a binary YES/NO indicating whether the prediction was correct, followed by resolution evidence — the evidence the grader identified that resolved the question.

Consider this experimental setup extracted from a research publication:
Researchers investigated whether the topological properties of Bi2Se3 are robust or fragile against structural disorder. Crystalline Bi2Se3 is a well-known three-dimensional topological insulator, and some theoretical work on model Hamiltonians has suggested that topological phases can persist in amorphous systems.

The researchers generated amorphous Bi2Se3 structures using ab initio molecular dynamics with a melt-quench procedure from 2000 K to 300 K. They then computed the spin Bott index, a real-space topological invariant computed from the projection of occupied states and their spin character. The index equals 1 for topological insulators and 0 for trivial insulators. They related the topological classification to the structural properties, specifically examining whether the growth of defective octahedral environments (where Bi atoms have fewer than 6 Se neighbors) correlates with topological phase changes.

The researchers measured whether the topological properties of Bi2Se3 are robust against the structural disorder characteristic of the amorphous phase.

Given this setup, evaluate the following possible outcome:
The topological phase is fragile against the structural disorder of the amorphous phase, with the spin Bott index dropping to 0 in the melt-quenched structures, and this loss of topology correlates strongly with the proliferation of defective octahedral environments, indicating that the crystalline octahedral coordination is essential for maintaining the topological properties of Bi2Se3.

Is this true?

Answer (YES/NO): YES